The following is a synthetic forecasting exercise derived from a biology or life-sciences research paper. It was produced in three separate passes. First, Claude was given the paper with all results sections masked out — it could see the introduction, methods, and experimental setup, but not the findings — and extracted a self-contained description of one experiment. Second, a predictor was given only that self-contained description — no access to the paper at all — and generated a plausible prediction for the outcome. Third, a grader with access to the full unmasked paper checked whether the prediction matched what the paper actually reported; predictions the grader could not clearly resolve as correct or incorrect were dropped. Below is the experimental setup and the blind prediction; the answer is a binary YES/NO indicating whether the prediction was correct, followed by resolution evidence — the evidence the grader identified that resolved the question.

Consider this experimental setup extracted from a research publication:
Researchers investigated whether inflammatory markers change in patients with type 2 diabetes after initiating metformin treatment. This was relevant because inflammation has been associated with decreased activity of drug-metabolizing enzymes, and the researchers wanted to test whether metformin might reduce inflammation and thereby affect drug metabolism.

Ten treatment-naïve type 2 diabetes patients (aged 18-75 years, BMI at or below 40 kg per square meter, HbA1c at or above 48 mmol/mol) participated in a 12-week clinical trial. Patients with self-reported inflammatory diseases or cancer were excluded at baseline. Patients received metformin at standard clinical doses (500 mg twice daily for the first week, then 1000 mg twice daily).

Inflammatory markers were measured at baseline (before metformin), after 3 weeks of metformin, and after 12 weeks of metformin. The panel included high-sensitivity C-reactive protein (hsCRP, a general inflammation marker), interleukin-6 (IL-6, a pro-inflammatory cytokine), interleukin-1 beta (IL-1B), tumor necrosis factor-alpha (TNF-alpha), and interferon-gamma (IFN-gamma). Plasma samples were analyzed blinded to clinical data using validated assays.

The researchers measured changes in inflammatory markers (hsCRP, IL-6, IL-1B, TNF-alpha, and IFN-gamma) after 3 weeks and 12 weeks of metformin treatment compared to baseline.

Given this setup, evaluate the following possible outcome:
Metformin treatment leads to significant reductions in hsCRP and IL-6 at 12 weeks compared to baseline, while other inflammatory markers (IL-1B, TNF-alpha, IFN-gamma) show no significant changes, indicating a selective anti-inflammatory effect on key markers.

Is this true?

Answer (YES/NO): NO